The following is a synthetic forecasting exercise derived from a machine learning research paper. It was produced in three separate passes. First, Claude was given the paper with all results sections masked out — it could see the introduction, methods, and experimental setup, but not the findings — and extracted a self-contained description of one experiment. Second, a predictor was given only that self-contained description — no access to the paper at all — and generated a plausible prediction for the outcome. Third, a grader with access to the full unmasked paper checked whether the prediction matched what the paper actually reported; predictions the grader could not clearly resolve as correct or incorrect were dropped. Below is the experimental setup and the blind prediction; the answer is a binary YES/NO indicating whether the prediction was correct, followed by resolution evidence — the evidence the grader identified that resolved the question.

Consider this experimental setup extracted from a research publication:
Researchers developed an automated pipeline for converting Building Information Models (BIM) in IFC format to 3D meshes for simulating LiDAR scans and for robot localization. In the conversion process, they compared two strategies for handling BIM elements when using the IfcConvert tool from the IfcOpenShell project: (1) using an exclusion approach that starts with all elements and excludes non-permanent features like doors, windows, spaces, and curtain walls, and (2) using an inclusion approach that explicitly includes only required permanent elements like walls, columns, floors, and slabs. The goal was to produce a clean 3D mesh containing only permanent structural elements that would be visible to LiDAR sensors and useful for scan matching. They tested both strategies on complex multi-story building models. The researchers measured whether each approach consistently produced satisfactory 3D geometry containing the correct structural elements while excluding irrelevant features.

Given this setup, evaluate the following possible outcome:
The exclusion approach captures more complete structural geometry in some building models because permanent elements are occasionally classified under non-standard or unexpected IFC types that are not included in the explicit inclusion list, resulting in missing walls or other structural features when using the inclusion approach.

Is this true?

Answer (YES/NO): NO